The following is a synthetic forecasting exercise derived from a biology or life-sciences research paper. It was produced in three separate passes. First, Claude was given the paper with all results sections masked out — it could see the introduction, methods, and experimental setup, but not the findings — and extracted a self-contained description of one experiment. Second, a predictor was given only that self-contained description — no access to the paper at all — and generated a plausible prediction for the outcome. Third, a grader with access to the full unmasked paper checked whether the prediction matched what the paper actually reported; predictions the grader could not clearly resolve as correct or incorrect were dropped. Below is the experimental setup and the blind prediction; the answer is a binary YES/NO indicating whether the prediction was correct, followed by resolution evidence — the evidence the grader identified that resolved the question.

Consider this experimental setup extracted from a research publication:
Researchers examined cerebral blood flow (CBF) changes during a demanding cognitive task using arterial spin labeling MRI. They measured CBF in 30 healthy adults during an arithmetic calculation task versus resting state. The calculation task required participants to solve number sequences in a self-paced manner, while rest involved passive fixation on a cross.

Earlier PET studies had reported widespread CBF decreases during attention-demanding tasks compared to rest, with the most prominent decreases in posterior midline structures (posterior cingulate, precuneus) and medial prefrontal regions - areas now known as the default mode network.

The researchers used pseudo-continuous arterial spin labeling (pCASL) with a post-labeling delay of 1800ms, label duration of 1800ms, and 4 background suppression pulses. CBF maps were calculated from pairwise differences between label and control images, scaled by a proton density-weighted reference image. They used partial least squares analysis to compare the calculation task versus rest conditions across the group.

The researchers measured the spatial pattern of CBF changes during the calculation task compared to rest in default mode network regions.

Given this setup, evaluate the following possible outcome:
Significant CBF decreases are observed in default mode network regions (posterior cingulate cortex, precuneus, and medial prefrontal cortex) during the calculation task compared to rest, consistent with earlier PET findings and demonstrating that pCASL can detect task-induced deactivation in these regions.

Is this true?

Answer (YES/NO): NO